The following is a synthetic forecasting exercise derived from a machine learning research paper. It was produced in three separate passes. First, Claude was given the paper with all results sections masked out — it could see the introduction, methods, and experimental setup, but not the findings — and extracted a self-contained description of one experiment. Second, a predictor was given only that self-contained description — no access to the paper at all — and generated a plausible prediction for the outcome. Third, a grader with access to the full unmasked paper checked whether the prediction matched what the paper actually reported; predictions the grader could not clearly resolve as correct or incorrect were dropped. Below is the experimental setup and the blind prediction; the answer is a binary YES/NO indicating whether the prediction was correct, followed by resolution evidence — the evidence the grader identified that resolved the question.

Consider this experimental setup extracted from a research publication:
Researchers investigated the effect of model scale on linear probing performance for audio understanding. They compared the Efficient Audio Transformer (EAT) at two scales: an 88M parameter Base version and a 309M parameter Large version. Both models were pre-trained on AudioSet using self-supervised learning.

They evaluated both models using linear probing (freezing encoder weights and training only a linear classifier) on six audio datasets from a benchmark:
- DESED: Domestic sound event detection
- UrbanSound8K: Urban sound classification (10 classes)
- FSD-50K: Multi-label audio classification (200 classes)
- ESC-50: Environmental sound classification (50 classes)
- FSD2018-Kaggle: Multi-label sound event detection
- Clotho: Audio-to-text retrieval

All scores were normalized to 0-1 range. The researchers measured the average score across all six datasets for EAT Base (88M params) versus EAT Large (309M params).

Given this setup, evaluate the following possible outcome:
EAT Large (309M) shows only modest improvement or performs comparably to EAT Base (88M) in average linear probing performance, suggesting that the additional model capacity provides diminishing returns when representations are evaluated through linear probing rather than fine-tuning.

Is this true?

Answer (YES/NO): NO